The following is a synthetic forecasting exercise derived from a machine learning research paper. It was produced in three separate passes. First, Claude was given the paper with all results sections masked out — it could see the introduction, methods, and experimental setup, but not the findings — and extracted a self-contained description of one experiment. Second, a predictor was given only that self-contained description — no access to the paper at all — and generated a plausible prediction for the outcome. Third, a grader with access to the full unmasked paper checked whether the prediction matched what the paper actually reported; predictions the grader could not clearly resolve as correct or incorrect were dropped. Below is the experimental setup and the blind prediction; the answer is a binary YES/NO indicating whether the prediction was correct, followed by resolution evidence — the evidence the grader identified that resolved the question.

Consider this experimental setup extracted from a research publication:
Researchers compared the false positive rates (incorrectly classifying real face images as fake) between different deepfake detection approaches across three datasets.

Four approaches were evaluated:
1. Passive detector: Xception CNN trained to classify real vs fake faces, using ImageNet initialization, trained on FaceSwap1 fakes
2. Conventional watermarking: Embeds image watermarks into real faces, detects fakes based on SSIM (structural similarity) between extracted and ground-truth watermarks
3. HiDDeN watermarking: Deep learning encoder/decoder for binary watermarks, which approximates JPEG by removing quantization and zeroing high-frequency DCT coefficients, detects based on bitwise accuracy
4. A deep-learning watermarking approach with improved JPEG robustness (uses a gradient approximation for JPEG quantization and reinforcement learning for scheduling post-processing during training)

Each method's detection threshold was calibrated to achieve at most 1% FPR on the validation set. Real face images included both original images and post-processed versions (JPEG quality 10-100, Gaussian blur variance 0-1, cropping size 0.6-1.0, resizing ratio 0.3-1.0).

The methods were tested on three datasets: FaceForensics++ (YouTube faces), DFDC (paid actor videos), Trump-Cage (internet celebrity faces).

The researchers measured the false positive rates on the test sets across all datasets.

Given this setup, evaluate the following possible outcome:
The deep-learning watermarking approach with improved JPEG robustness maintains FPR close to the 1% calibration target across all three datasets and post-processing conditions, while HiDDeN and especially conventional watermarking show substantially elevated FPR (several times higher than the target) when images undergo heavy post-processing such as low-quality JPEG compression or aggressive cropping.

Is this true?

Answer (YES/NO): NO